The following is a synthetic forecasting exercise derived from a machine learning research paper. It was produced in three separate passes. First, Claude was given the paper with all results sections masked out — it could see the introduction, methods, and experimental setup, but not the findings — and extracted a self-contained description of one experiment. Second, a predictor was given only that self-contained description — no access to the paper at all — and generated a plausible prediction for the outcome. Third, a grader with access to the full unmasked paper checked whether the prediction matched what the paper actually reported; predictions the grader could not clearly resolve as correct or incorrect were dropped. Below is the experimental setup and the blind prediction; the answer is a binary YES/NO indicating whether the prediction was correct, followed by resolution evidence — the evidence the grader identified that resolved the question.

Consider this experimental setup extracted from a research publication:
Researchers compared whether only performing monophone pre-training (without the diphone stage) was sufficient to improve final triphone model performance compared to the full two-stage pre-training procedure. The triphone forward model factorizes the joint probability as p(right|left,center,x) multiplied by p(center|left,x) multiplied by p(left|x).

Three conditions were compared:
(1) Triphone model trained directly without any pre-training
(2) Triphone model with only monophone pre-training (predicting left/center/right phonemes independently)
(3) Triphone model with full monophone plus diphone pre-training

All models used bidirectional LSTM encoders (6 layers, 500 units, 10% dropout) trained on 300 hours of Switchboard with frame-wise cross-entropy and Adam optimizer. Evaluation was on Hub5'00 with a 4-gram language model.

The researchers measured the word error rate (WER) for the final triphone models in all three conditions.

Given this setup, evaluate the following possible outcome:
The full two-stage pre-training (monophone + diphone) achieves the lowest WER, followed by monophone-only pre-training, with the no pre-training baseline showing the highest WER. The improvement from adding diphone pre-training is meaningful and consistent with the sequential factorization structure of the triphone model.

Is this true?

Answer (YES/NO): NO